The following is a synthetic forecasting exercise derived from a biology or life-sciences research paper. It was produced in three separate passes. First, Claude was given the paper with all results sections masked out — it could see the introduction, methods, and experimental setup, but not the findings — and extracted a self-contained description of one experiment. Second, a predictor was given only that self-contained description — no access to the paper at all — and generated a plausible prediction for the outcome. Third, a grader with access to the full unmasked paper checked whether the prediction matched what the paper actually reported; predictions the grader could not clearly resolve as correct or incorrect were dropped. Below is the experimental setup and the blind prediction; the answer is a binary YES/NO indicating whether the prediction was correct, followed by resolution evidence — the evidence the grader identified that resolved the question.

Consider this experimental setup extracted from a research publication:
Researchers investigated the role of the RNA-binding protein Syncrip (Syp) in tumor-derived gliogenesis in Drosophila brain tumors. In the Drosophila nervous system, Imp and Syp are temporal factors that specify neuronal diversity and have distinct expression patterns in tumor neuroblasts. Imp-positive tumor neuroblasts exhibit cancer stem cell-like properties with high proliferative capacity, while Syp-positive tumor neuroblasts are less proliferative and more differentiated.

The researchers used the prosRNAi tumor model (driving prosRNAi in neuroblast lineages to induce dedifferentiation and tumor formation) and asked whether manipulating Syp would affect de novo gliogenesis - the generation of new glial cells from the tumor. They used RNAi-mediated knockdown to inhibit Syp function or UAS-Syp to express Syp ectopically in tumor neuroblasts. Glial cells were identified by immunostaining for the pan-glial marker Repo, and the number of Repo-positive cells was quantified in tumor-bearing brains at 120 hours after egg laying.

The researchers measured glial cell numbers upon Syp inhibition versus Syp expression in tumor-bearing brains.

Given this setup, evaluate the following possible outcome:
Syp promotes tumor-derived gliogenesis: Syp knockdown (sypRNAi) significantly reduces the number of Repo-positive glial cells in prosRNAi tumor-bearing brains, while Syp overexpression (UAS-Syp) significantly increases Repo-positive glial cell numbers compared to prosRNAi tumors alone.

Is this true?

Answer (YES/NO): YES